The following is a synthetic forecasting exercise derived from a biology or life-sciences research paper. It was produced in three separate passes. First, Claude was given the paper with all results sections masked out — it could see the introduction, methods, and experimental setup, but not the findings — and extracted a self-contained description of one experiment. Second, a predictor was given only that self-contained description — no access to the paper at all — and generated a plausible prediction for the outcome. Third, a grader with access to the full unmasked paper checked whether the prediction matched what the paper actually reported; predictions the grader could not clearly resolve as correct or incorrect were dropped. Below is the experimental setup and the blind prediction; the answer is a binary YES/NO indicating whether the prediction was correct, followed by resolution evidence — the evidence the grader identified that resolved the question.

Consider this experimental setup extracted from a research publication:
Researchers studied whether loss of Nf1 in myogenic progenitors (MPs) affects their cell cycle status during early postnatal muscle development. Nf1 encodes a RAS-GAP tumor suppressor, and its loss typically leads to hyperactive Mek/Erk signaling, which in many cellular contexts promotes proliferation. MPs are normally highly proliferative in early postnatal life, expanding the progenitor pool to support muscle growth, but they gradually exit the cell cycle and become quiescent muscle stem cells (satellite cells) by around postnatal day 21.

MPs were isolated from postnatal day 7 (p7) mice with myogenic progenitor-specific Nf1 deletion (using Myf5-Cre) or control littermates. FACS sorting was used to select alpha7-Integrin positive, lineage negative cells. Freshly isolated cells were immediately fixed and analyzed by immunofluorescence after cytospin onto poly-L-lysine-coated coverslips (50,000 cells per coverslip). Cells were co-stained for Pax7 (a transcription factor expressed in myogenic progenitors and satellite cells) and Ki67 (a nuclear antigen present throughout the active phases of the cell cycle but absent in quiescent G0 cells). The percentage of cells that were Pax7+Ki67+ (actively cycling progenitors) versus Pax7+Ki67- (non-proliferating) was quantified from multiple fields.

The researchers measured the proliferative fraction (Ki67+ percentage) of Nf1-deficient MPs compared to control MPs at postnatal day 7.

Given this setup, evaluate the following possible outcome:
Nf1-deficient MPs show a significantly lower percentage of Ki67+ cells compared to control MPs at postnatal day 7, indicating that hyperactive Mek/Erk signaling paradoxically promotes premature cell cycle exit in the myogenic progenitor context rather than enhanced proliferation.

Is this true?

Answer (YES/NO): NO